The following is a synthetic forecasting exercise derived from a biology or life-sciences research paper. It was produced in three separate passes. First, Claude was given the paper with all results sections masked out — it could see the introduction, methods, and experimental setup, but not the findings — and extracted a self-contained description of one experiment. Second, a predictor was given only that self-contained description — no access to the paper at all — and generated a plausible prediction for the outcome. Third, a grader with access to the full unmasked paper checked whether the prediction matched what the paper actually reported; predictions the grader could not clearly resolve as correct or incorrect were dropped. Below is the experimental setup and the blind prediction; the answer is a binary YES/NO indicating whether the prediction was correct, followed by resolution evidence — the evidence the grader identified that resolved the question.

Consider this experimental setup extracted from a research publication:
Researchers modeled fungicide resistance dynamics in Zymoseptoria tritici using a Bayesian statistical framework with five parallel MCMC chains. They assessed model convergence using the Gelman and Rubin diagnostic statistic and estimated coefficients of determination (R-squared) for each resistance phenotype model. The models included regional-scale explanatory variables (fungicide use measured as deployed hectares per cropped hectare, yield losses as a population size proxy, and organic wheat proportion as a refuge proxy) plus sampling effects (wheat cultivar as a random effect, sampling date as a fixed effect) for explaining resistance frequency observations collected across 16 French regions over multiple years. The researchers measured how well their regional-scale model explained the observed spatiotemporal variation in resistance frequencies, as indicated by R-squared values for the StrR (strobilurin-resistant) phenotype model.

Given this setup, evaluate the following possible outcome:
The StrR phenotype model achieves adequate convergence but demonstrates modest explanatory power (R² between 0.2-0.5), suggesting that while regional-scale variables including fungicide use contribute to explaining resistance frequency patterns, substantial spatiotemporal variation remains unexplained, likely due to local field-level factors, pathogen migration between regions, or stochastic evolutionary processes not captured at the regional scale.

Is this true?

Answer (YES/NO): NO